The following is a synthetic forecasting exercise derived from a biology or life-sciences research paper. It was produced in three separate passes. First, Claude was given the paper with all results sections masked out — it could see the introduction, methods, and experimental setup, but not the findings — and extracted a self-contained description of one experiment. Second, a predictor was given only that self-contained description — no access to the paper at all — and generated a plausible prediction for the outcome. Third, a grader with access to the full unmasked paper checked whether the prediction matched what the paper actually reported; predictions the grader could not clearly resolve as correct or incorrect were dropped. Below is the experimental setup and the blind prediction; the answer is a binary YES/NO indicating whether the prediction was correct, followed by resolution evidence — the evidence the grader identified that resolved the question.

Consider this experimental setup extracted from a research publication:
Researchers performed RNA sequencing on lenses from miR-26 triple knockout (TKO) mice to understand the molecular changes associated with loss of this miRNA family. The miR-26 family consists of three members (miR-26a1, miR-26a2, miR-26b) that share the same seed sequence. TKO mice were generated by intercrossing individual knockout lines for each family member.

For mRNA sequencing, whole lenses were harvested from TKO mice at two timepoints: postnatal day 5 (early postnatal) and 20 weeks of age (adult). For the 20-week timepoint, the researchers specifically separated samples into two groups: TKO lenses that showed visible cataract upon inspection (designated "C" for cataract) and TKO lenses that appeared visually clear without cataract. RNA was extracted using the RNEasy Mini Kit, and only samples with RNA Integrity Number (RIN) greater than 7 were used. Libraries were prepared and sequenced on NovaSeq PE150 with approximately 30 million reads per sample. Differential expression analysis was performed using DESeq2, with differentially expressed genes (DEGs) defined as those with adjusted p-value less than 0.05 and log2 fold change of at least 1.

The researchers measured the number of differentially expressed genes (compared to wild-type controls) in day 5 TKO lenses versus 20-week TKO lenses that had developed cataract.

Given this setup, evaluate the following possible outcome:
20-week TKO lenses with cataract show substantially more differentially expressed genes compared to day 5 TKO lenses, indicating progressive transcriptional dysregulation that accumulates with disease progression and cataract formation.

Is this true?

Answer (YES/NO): YES